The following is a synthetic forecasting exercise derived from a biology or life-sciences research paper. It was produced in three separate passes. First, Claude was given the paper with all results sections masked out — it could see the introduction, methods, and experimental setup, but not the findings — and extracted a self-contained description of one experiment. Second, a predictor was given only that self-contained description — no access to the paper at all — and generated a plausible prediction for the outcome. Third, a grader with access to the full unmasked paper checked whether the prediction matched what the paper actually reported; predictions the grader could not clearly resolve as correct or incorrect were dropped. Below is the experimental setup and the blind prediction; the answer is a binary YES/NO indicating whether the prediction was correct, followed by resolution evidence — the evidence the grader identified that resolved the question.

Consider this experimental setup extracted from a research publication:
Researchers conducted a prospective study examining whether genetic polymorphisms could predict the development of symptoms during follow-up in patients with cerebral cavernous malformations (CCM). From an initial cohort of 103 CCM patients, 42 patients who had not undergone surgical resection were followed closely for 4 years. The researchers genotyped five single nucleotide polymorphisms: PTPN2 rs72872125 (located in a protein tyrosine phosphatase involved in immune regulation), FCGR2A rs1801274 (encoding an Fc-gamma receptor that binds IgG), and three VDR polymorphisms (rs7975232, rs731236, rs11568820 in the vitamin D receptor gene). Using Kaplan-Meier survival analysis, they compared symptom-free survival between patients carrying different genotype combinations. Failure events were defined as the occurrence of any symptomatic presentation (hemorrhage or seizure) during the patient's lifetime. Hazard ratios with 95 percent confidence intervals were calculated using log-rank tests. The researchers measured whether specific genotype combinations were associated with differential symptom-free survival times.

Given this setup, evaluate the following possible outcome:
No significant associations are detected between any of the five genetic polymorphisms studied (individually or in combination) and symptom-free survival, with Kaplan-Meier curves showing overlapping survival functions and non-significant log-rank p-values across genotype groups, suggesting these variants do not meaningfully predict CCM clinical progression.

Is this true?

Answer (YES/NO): NO